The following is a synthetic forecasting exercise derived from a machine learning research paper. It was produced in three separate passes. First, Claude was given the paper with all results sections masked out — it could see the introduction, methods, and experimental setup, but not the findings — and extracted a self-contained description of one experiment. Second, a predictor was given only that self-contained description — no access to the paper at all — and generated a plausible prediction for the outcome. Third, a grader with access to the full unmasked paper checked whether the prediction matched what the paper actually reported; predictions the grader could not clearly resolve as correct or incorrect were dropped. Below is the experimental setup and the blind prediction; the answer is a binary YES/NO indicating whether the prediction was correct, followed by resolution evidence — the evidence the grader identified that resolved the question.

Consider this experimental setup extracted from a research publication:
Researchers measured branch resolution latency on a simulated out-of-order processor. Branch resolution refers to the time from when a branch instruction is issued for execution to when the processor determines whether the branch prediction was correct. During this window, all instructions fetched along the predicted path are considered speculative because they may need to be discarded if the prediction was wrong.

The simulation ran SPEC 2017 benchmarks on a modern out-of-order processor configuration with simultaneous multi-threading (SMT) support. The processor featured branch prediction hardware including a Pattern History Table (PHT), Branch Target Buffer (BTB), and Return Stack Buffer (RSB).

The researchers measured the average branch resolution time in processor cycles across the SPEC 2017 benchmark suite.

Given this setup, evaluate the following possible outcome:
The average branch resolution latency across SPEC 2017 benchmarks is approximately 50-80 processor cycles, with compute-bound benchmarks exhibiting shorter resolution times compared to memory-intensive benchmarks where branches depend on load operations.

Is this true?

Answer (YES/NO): NO